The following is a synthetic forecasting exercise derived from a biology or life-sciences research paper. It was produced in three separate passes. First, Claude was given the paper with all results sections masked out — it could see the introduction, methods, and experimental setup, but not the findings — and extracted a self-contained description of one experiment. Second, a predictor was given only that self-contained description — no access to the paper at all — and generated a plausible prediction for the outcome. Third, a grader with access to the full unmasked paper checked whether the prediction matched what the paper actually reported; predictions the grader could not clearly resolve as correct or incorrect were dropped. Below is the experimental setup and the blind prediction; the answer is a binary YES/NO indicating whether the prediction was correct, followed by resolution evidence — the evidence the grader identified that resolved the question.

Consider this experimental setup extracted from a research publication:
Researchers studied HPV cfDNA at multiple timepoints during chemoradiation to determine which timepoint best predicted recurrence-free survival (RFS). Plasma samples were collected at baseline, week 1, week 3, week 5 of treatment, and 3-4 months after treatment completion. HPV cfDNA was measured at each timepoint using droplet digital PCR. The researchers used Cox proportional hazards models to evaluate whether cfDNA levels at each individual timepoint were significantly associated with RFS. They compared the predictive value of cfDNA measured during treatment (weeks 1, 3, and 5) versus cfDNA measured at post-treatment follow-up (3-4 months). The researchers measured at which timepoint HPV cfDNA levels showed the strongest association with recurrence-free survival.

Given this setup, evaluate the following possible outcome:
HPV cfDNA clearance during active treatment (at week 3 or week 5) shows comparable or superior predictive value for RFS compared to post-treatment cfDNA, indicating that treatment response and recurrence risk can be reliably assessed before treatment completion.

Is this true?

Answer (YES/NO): NO